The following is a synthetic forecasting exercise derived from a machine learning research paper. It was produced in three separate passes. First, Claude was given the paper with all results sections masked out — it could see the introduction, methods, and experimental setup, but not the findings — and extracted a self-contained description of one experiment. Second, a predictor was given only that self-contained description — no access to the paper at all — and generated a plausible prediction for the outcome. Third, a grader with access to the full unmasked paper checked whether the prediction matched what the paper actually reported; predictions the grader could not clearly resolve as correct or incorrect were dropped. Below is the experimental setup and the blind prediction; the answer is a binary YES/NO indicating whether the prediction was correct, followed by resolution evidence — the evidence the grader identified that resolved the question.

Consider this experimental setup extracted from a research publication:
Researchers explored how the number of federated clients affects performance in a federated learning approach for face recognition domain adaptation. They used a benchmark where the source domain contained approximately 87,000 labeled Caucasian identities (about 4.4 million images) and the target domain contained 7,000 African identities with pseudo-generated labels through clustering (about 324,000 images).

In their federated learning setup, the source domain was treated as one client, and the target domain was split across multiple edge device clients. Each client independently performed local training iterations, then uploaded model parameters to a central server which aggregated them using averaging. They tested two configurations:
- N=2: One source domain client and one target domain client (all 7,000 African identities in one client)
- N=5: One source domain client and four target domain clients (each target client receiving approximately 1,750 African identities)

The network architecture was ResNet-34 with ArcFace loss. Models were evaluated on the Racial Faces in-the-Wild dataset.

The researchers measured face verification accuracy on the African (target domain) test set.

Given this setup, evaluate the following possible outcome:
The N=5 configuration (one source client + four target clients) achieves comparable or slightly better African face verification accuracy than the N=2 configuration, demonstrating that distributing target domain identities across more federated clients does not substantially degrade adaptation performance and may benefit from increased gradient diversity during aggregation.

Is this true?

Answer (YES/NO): NO